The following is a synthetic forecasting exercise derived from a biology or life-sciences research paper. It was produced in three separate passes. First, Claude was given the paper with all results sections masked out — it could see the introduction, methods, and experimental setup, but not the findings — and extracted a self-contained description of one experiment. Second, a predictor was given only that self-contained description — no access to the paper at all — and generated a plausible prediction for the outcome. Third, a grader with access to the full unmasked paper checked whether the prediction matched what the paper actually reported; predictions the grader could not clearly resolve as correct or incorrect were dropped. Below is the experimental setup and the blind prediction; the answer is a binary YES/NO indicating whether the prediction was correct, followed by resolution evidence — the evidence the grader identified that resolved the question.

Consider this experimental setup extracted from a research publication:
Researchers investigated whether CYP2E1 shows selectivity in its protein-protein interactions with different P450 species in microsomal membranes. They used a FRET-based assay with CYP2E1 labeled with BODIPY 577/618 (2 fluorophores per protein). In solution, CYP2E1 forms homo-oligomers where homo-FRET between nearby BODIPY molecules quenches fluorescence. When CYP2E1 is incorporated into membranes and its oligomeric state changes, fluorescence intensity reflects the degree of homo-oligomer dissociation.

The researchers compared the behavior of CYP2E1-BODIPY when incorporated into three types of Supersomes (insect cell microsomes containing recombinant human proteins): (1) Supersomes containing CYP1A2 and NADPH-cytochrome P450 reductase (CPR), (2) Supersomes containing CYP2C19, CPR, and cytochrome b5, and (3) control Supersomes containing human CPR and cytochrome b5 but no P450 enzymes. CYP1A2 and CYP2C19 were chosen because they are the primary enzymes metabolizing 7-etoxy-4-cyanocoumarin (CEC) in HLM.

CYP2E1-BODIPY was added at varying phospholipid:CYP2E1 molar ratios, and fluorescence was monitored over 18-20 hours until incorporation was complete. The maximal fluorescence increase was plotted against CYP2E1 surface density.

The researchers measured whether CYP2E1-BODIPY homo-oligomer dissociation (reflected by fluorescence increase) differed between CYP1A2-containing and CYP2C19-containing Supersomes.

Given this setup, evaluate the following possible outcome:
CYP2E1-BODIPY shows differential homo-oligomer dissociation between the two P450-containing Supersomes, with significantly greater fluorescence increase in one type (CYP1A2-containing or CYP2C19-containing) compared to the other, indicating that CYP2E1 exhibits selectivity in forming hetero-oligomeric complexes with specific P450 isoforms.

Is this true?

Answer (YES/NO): YES